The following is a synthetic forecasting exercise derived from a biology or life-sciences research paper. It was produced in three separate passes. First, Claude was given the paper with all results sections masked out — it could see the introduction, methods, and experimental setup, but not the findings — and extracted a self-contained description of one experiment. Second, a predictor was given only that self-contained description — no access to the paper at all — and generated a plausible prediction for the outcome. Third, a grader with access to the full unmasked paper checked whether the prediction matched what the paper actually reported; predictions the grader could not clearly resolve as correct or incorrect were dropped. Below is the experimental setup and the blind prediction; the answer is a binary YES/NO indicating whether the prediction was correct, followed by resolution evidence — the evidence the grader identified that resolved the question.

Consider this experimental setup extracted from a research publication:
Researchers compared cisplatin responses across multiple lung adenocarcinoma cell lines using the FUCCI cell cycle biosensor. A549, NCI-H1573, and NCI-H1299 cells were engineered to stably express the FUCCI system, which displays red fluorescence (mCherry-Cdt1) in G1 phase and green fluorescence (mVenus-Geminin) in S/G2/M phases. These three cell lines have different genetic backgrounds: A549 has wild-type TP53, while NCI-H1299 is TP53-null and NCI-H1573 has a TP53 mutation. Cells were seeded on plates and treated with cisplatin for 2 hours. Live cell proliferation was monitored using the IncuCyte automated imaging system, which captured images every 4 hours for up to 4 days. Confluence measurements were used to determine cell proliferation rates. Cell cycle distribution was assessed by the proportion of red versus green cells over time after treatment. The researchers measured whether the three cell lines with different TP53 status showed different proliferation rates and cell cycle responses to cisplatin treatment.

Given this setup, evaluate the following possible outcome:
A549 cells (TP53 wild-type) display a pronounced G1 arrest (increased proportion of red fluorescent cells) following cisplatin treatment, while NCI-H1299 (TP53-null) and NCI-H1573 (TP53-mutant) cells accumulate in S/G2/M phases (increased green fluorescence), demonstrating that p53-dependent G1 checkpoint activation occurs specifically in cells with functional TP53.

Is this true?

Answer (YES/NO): NO